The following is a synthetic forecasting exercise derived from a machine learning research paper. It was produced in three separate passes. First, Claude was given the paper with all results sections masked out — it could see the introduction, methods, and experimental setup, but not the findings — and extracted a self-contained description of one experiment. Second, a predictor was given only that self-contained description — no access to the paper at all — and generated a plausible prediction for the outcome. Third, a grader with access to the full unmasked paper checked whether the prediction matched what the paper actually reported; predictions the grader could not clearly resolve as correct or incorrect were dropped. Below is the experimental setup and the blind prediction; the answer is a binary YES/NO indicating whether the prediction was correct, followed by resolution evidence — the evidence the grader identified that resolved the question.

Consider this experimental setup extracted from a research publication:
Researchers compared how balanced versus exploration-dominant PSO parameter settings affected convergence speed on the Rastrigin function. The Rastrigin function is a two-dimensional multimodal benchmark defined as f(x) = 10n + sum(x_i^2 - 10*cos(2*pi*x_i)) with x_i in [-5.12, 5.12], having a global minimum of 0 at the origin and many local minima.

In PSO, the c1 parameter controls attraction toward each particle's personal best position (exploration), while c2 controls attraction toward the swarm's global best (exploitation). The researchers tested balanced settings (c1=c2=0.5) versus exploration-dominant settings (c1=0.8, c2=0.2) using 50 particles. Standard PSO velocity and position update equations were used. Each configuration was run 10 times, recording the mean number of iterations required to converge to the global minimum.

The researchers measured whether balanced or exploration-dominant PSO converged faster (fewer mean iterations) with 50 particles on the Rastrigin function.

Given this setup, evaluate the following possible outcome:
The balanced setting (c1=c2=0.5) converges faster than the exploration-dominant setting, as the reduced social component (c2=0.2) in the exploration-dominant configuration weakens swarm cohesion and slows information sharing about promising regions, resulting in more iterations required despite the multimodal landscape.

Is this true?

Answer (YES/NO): NO